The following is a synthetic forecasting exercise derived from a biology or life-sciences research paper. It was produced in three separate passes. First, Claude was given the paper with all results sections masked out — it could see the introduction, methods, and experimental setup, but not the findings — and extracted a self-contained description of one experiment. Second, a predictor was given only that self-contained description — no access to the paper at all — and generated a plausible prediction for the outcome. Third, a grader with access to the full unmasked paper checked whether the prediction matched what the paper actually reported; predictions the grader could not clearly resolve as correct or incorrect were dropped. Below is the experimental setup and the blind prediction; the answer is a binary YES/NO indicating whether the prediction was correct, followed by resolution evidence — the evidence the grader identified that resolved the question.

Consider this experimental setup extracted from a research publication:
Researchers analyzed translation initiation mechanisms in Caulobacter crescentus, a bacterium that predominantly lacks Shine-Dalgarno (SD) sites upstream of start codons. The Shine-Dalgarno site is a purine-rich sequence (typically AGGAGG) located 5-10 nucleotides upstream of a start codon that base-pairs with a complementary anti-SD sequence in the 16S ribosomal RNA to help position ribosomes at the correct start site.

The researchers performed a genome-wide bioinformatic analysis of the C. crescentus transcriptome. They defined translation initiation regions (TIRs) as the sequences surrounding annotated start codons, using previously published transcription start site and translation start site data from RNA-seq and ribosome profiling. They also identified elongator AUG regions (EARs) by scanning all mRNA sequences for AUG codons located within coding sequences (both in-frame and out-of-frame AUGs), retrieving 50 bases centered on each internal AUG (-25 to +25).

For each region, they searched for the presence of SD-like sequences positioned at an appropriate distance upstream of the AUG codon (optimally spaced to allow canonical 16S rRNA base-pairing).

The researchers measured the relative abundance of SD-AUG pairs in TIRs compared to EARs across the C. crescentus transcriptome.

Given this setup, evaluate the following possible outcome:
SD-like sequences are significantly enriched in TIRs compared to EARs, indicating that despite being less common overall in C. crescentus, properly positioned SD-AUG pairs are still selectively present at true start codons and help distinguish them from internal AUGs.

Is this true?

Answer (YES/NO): NO